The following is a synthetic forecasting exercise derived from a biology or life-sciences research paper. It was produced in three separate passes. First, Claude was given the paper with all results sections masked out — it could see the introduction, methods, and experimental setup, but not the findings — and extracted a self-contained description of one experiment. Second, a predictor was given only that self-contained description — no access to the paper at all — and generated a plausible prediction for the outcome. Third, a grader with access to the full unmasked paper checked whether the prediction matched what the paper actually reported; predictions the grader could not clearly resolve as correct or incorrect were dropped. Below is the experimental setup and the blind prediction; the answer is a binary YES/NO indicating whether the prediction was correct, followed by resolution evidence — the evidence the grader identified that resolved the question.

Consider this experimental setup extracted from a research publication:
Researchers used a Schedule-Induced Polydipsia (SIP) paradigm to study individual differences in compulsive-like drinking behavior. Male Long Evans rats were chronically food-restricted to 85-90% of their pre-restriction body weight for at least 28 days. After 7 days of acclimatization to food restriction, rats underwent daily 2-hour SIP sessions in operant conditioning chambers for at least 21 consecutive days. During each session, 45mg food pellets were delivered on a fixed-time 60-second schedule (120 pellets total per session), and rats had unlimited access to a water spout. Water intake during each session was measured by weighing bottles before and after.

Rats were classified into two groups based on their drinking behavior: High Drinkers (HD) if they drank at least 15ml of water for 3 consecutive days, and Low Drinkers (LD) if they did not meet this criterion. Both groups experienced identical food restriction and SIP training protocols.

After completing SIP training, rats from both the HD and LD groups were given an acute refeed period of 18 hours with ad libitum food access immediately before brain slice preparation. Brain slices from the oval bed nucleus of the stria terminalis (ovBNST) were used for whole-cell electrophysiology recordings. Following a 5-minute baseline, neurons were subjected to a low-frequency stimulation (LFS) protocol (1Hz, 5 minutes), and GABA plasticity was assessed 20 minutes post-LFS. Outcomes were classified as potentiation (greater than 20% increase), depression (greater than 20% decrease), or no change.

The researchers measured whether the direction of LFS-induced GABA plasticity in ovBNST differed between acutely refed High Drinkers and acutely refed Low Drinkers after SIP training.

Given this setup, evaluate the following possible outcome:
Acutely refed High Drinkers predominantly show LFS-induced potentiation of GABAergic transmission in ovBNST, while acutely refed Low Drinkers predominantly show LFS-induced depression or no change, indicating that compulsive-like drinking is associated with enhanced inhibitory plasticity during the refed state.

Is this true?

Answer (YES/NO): NO